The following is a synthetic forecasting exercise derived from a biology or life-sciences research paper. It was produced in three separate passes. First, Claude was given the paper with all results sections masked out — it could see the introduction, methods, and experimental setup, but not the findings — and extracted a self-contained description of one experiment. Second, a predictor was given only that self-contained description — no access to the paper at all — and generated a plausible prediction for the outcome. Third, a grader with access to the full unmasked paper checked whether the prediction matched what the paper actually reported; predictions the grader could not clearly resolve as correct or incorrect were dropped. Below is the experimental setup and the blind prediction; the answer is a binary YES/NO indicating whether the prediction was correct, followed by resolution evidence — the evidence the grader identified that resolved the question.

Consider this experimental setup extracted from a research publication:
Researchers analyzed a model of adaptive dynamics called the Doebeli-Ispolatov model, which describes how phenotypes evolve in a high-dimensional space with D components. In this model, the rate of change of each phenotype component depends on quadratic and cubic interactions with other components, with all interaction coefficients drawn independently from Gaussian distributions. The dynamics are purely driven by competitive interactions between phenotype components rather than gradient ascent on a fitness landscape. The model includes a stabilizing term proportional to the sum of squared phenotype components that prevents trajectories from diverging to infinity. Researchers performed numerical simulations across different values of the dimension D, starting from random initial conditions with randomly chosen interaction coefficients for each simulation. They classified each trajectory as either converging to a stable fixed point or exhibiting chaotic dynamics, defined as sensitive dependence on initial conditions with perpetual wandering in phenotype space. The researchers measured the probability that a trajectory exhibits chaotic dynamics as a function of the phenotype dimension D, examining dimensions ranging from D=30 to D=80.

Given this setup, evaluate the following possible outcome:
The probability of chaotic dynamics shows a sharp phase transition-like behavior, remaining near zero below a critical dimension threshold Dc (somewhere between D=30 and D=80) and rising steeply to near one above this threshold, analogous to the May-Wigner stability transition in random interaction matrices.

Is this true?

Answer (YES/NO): NO